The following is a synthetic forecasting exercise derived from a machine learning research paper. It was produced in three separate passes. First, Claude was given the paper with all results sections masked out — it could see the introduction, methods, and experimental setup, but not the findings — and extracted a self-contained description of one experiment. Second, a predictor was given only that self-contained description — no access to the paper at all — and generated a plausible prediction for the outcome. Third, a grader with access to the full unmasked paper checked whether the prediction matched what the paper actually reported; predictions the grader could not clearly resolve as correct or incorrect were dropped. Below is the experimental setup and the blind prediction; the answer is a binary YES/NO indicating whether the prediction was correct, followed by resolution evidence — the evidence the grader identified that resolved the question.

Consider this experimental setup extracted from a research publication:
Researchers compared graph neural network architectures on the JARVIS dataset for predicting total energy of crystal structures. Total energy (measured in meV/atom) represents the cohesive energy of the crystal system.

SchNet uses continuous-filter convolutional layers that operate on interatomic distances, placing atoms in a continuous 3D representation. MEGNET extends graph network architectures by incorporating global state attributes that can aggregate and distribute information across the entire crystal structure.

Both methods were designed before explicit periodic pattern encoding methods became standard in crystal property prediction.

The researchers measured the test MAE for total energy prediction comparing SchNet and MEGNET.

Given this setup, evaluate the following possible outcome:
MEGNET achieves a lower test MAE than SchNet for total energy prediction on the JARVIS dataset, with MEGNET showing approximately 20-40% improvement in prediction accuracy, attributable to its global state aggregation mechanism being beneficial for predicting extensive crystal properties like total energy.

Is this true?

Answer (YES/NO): NO